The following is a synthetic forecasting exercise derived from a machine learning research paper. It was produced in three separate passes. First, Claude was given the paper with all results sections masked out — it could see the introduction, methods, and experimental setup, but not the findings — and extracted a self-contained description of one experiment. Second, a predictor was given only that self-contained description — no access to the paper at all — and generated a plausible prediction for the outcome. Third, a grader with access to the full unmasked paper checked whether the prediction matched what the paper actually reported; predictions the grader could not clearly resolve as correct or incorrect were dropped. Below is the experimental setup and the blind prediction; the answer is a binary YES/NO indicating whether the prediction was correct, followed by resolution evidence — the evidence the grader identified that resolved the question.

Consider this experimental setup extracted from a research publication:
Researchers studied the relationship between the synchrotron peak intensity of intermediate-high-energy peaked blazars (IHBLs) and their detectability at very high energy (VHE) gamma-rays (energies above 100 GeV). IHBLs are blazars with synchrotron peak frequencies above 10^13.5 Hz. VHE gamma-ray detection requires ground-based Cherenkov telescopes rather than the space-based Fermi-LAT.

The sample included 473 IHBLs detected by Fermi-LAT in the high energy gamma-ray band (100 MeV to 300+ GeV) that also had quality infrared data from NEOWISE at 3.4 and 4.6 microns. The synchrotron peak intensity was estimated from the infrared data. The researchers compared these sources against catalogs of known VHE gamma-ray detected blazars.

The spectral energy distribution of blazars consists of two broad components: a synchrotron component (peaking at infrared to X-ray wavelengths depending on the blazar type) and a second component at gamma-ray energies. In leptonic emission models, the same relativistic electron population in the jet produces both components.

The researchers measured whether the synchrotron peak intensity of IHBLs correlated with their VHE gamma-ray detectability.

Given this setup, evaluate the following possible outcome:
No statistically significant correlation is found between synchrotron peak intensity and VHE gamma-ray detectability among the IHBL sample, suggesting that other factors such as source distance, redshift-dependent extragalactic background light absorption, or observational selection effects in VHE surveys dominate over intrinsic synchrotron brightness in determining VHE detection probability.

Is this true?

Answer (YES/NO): NO